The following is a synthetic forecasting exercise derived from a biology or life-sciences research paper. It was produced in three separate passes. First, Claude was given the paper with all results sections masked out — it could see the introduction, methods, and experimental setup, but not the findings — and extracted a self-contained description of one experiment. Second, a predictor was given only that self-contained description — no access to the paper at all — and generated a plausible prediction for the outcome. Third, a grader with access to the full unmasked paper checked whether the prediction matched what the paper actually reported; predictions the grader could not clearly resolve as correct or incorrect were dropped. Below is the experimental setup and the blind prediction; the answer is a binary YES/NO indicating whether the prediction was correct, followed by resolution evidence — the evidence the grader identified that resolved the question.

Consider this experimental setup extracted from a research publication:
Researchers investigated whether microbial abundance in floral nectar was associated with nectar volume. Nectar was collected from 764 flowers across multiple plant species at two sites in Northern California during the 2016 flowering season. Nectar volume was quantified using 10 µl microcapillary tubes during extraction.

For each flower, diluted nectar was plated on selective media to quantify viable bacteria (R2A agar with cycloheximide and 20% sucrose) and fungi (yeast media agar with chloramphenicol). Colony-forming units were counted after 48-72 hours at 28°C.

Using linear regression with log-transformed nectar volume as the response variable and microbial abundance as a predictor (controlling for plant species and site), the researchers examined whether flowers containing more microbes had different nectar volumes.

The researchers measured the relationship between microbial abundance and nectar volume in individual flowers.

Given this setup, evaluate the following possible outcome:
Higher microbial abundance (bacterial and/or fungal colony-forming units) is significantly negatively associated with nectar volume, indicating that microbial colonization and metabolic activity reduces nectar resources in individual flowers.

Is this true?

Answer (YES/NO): NO